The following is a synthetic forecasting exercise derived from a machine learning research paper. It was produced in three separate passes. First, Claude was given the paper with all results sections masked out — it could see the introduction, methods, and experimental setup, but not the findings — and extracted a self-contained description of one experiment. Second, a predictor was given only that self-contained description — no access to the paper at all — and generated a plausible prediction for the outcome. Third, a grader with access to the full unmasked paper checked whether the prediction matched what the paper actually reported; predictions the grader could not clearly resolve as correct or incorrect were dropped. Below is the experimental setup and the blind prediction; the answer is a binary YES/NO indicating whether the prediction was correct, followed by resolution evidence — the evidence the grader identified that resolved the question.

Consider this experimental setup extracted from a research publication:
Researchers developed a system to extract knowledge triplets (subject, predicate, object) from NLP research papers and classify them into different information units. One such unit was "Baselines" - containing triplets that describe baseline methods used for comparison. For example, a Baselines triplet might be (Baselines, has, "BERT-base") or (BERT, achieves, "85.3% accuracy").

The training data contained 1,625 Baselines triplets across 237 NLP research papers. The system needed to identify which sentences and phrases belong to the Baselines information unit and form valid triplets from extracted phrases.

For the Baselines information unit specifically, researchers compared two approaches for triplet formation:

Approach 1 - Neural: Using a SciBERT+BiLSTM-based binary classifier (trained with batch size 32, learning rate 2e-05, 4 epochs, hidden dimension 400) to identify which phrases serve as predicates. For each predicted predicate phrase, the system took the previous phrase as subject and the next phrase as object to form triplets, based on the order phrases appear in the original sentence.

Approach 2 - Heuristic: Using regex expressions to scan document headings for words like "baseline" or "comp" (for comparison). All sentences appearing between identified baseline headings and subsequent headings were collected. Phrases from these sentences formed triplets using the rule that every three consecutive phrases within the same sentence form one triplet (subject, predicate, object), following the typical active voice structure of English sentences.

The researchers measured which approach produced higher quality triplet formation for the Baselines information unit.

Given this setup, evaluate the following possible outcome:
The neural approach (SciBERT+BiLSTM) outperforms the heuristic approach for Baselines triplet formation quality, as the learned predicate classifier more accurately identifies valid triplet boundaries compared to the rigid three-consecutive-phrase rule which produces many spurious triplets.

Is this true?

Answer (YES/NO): NO